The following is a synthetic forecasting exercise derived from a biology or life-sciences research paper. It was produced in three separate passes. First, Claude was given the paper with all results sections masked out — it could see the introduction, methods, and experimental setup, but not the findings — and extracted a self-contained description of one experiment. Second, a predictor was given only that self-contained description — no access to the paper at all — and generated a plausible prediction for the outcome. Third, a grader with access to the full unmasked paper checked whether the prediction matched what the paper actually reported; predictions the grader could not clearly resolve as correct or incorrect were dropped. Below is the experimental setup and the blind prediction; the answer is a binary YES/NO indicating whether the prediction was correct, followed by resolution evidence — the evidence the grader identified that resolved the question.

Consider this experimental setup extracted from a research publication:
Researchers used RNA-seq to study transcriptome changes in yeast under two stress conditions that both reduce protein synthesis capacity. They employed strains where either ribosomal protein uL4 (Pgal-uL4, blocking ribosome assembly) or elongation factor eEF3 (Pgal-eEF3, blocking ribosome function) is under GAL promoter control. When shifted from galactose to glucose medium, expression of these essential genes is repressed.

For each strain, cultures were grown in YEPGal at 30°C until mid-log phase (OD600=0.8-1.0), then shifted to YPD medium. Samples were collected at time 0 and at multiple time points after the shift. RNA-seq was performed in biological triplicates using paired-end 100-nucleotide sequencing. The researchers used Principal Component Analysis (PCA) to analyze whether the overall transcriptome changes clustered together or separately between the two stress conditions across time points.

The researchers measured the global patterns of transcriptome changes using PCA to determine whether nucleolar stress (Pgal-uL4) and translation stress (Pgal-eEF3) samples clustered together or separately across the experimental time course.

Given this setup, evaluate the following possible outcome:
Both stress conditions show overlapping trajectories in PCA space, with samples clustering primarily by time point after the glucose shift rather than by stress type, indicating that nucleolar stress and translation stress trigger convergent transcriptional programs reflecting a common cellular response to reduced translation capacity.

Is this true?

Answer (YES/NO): NO